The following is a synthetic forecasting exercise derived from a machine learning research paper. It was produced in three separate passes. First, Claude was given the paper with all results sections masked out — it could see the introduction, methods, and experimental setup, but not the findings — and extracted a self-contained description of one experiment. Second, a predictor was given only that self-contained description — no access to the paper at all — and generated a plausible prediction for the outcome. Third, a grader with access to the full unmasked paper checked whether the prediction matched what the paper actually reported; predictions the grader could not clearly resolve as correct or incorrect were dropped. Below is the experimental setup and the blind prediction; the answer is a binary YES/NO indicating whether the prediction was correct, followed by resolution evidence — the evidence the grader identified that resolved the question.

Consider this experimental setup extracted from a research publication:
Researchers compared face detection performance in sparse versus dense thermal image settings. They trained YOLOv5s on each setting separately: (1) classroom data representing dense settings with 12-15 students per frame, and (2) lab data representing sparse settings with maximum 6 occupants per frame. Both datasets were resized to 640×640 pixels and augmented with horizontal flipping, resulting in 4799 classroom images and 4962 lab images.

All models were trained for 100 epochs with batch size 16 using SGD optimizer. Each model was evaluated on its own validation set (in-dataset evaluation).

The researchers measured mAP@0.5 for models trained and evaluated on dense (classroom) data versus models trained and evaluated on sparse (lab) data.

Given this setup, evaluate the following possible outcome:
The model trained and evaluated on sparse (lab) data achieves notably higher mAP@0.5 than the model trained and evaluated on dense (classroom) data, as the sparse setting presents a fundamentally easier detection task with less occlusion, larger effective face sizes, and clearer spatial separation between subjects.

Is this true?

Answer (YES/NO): NO